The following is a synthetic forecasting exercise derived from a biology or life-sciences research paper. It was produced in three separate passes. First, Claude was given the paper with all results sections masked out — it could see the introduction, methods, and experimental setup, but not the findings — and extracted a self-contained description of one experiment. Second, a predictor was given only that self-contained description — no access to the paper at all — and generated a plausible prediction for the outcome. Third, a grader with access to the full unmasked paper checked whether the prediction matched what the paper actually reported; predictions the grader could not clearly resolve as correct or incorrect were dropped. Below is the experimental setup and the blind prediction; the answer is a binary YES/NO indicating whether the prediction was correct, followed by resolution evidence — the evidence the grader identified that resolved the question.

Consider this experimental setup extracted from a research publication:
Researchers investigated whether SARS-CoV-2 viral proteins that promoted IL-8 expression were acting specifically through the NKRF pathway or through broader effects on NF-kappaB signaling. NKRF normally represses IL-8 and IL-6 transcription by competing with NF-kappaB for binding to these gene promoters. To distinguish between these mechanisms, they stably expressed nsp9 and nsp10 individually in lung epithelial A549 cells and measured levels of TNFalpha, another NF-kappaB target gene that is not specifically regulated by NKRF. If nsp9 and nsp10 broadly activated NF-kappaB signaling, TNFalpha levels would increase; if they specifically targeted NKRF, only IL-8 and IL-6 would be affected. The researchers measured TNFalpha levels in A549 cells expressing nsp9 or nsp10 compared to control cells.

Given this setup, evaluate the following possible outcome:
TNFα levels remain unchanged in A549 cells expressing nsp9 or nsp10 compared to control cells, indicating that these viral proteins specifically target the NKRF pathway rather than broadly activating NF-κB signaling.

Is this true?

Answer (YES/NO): YES